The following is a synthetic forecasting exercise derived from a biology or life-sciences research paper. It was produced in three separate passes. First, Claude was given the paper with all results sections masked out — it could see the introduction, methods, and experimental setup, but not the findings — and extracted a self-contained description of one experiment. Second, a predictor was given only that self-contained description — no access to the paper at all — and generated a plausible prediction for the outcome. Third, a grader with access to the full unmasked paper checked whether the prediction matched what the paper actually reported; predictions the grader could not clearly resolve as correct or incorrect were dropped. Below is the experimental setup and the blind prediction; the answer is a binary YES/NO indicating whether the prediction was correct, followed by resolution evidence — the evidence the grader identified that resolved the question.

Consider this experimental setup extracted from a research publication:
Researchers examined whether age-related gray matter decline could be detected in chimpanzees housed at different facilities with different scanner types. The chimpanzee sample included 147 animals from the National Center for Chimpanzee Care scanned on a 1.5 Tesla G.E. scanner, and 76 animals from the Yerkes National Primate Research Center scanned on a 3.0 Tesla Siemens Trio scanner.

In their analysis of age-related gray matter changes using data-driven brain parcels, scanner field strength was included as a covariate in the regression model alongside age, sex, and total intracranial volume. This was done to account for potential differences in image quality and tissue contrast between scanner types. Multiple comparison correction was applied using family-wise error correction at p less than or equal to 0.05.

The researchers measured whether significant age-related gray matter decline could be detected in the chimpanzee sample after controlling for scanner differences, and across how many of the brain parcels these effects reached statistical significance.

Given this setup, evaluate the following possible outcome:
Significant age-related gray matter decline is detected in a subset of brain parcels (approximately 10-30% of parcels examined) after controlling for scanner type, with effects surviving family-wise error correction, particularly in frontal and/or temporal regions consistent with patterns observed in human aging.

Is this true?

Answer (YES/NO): NO